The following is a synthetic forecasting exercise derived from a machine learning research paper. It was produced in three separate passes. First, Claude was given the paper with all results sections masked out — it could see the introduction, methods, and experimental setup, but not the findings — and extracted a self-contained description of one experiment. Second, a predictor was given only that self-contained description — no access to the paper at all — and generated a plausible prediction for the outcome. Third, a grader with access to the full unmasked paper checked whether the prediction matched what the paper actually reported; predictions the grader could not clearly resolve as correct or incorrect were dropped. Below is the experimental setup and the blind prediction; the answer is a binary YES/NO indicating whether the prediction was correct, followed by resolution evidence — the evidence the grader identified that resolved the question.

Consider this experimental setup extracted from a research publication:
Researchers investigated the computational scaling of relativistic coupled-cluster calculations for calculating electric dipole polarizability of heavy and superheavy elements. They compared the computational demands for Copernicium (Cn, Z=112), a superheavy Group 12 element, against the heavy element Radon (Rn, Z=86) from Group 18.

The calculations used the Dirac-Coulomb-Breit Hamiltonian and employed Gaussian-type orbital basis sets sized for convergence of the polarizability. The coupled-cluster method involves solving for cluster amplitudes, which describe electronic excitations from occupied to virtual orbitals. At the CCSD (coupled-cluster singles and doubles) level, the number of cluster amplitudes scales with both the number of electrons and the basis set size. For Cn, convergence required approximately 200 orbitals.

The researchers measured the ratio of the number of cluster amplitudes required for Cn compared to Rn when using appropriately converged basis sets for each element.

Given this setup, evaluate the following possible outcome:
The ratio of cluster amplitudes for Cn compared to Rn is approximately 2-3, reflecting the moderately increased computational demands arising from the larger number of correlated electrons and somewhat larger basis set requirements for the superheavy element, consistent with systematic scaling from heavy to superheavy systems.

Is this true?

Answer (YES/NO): YES